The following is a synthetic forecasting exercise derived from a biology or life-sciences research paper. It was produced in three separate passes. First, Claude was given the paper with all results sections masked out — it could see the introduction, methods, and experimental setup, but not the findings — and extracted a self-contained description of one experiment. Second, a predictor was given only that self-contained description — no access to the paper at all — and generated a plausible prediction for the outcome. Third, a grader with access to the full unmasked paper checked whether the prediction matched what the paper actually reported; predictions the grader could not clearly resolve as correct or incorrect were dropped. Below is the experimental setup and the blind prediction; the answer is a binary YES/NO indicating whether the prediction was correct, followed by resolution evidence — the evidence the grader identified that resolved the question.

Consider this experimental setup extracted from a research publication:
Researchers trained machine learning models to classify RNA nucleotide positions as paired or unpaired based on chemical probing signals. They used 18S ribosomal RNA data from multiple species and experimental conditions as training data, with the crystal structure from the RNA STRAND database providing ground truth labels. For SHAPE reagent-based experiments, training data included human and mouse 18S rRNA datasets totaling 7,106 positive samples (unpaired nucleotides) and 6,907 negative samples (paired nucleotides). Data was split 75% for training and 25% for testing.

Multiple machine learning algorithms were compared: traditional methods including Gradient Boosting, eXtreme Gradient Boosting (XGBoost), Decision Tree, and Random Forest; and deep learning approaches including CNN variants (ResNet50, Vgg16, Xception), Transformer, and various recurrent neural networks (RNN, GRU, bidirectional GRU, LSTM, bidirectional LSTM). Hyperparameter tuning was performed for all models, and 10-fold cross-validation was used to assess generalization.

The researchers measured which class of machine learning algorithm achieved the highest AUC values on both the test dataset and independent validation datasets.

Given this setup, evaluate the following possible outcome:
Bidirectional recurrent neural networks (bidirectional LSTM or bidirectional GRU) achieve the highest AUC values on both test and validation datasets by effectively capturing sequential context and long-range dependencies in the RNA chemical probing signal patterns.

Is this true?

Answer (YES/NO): NO